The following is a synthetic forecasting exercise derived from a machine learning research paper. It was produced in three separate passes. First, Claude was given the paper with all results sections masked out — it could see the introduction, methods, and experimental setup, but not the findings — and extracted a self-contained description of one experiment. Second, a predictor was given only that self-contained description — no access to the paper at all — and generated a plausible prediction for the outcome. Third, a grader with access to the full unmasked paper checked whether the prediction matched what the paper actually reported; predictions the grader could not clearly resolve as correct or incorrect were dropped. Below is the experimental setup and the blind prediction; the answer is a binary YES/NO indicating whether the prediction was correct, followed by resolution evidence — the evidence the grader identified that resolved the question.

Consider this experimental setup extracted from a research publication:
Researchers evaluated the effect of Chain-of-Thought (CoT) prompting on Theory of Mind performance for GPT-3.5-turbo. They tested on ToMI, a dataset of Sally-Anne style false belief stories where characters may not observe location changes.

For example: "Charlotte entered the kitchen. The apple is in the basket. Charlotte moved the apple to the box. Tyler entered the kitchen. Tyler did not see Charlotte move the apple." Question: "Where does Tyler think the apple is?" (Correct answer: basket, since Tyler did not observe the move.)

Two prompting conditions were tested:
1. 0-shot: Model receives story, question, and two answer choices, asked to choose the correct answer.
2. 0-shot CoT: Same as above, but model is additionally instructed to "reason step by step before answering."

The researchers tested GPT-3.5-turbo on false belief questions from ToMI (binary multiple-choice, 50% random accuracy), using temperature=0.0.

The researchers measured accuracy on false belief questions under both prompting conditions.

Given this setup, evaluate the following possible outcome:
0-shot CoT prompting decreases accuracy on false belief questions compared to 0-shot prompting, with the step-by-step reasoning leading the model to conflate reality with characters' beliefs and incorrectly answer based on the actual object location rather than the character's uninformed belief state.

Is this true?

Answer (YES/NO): YES